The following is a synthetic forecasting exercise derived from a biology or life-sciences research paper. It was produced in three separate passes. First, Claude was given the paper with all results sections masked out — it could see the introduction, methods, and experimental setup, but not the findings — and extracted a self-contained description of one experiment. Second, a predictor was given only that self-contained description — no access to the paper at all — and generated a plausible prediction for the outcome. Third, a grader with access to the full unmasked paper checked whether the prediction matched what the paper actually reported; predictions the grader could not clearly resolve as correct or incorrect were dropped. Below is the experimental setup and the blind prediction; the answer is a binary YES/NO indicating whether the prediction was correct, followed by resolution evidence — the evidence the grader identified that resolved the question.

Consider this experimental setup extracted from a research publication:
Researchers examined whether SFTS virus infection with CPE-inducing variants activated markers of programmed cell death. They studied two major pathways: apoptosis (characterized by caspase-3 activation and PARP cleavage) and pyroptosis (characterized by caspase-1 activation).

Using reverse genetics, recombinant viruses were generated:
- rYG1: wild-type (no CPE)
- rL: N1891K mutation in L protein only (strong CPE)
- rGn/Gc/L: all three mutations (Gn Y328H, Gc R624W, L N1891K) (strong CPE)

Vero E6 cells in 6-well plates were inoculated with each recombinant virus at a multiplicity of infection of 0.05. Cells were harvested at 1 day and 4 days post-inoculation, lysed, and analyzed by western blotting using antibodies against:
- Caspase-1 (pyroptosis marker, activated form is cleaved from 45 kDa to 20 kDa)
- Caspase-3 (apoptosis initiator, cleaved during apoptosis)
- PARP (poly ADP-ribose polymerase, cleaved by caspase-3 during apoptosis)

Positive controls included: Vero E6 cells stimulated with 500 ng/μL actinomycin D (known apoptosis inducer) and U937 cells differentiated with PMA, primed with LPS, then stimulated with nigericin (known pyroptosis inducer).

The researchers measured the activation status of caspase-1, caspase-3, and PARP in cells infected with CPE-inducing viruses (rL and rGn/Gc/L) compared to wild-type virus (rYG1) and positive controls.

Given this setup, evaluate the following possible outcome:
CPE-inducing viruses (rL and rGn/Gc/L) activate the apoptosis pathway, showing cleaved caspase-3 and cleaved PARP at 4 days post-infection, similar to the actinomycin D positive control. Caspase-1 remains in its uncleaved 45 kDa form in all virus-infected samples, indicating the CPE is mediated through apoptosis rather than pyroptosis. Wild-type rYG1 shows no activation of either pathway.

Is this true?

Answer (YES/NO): NO